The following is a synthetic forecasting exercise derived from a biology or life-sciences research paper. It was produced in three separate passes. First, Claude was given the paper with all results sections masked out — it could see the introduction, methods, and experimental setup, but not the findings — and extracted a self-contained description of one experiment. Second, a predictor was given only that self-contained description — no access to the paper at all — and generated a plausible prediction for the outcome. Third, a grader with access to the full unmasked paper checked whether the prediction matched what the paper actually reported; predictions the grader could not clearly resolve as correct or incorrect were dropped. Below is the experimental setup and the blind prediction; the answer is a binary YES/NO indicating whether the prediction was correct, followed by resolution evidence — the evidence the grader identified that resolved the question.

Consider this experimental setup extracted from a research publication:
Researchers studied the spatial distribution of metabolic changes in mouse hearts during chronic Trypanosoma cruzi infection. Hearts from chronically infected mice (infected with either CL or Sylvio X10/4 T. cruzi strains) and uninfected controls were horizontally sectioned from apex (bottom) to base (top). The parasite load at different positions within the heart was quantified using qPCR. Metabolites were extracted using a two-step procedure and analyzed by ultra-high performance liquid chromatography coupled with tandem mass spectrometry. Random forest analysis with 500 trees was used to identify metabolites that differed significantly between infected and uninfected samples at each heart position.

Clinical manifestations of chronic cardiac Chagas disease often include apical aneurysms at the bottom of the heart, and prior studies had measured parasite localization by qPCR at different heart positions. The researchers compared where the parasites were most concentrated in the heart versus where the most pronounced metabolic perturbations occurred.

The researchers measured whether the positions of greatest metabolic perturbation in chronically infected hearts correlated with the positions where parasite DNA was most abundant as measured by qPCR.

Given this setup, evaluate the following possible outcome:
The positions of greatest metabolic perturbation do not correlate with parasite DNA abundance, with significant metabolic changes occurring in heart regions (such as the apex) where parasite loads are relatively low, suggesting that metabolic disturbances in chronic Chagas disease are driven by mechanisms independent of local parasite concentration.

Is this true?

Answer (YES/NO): YES